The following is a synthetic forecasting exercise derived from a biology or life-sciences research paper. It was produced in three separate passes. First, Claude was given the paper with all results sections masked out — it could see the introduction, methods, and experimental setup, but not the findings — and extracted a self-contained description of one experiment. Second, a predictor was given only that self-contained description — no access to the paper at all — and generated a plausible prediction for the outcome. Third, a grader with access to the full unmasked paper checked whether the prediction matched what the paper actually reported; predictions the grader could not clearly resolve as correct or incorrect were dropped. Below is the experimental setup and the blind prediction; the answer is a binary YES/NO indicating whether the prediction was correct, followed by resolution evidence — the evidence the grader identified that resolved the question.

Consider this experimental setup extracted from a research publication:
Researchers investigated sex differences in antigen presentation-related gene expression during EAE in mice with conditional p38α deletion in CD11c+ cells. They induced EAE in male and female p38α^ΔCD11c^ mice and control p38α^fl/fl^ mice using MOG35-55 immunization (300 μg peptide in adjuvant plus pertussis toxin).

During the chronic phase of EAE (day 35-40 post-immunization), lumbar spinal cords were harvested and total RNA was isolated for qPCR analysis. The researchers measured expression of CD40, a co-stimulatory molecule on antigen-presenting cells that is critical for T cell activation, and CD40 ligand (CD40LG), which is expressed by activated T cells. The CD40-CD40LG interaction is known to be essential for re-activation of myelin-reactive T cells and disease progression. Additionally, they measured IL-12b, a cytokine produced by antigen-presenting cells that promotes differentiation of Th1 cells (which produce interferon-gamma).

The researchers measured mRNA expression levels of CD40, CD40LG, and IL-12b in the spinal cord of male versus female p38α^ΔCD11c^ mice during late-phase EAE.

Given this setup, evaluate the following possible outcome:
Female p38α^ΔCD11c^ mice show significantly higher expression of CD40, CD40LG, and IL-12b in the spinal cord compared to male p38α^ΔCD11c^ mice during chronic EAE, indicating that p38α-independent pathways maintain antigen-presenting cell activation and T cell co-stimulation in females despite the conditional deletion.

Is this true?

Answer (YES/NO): NO